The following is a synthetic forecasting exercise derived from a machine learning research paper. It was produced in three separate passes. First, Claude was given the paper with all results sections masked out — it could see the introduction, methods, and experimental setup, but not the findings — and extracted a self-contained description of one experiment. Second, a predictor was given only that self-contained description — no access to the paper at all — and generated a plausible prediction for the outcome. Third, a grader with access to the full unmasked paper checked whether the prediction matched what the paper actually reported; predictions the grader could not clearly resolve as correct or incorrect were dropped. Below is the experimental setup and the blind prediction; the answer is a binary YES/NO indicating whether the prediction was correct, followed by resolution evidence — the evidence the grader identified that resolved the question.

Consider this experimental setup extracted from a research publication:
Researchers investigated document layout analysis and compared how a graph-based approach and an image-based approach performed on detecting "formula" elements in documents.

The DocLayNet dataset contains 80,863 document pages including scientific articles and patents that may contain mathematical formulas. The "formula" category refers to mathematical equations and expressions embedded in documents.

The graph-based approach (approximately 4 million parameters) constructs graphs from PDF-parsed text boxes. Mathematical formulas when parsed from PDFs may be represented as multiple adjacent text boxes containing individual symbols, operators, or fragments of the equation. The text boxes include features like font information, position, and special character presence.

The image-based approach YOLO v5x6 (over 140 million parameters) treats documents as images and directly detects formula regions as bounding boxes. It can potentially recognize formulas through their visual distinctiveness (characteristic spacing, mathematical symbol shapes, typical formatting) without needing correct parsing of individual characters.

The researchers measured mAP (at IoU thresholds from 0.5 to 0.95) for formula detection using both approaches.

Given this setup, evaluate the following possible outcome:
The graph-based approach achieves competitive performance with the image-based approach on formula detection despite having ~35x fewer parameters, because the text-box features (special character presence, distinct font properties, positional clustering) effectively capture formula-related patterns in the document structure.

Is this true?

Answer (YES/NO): YES